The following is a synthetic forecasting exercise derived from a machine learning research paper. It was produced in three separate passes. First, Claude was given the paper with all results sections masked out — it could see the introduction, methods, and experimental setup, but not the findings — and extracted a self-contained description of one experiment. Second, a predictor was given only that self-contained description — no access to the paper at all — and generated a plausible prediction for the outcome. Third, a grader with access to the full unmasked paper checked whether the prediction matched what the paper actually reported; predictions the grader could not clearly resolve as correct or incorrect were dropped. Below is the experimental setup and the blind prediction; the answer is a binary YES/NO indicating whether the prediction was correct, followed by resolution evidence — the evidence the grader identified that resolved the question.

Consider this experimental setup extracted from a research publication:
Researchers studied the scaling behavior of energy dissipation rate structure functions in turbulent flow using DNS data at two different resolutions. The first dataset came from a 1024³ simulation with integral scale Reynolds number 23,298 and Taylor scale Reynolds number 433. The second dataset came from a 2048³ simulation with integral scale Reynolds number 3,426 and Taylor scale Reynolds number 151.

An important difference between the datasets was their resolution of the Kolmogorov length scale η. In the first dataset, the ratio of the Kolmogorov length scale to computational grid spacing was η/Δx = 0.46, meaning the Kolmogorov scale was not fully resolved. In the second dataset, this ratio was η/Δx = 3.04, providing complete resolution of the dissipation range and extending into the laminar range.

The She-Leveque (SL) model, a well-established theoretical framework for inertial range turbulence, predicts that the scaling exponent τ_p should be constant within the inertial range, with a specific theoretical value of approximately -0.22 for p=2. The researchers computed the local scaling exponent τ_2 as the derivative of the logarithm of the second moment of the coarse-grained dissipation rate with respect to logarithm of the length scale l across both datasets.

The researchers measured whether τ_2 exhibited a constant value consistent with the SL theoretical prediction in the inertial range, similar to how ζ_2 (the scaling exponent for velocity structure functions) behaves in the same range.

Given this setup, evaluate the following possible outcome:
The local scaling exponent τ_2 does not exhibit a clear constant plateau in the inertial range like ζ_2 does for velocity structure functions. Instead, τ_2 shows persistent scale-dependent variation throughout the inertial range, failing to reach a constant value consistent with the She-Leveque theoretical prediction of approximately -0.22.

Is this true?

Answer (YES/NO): YES